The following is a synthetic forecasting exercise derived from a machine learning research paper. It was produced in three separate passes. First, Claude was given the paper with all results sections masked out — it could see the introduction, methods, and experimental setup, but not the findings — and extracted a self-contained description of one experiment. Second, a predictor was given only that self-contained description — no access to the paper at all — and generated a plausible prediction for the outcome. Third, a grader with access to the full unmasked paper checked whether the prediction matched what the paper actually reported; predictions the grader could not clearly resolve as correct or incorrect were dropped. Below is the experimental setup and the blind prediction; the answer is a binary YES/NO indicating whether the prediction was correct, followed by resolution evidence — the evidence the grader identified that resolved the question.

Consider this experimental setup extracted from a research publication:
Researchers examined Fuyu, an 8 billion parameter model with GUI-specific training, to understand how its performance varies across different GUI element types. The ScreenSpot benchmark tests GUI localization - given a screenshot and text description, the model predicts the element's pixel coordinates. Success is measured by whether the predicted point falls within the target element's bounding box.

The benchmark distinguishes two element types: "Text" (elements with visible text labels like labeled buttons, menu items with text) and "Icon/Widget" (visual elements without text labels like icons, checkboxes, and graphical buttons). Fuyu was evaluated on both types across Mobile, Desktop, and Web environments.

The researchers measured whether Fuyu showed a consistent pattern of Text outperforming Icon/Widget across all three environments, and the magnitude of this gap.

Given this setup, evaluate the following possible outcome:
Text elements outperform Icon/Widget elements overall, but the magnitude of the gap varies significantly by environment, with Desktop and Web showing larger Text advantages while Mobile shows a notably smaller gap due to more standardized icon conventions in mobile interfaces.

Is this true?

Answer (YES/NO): NO